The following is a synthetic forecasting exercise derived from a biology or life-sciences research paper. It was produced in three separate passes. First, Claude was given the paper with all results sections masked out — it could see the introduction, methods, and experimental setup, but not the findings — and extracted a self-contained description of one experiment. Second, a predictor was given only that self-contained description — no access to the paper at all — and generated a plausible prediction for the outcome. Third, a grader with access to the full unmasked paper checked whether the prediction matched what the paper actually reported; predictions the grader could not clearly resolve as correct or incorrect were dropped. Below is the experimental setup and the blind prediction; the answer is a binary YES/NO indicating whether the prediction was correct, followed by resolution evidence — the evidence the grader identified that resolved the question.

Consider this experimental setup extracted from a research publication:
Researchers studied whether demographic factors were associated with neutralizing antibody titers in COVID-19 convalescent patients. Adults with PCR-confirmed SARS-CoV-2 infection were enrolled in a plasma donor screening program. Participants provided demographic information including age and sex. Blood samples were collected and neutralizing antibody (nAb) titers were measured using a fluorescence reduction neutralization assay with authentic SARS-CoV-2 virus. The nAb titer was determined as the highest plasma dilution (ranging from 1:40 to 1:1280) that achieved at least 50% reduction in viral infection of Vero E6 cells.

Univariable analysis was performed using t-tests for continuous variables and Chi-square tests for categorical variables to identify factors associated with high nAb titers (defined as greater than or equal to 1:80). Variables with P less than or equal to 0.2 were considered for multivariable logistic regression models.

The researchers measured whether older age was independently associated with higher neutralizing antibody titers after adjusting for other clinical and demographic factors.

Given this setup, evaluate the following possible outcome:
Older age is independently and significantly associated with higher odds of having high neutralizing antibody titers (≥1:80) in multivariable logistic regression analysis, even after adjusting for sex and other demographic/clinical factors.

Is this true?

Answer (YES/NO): YES